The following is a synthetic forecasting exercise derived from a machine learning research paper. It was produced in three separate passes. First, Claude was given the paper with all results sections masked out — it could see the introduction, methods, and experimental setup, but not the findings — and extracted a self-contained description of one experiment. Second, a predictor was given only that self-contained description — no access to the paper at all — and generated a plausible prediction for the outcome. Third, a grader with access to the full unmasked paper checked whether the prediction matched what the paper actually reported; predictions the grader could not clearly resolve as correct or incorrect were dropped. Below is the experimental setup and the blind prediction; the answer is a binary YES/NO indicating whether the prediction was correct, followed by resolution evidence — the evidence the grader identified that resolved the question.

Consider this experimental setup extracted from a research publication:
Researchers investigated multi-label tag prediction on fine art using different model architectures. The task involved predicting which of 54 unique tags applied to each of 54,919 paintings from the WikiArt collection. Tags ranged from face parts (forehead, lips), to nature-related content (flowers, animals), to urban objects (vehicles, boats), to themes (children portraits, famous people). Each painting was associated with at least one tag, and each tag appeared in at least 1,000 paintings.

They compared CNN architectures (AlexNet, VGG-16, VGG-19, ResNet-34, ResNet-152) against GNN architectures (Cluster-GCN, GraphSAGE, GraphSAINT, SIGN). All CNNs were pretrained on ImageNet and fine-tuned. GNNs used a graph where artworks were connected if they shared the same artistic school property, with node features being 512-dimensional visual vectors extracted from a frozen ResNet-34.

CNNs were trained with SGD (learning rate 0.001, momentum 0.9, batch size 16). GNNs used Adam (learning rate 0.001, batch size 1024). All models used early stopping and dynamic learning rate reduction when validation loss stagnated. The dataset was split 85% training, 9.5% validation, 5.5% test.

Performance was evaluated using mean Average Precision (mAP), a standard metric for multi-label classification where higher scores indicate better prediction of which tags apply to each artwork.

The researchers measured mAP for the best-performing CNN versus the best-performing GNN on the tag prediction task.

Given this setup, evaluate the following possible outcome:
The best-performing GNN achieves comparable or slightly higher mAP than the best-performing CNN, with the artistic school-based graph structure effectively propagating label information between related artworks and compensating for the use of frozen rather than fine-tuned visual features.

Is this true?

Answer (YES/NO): NO